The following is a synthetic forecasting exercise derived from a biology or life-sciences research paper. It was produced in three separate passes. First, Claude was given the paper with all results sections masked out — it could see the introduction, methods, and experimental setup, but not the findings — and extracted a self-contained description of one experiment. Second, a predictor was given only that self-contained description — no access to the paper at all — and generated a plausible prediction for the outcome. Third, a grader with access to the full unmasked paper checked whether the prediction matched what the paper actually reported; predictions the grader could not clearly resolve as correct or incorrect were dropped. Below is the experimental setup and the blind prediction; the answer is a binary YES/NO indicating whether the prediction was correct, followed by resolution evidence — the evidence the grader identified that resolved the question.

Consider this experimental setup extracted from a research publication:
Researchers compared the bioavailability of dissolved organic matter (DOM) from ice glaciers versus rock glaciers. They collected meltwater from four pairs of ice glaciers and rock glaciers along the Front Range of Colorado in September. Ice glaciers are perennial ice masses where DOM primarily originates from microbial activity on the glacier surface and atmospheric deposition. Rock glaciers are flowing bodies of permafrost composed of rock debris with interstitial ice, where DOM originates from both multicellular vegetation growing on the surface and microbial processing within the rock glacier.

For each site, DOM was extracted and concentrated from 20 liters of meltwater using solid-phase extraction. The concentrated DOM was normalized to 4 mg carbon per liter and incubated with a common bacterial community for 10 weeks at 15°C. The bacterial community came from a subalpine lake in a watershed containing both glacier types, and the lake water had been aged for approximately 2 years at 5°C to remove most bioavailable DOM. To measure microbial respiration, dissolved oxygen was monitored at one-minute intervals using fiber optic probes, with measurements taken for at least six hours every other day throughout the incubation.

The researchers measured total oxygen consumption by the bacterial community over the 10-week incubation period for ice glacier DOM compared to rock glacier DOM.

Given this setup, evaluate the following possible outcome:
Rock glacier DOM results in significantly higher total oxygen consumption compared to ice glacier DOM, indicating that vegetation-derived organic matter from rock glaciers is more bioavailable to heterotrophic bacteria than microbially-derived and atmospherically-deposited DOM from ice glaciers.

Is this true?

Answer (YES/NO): NO